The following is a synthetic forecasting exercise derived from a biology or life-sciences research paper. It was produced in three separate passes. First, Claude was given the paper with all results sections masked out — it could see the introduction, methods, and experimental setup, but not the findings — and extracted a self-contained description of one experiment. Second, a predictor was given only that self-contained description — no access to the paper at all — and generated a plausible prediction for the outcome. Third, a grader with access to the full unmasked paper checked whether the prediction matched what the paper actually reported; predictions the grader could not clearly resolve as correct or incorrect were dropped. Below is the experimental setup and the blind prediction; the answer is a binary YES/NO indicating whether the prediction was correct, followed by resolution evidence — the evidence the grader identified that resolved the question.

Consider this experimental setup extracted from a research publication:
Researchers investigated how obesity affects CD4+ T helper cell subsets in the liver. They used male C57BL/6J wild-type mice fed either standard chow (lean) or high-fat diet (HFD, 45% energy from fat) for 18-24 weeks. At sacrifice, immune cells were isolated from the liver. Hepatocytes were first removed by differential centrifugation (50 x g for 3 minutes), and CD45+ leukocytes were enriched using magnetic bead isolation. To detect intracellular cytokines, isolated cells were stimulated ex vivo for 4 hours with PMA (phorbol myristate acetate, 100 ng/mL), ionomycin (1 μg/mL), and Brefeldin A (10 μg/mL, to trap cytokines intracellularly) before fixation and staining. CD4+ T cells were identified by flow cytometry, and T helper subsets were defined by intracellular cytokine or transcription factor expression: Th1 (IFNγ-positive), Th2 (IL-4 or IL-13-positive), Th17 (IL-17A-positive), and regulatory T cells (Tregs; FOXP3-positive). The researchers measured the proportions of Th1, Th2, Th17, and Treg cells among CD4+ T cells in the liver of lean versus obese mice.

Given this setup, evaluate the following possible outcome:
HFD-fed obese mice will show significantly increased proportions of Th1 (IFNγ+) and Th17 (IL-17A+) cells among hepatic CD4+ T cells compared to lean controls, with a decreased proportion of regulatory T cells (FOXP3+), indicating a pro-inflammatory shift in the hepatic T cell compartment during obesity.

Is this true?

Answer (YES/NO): NO